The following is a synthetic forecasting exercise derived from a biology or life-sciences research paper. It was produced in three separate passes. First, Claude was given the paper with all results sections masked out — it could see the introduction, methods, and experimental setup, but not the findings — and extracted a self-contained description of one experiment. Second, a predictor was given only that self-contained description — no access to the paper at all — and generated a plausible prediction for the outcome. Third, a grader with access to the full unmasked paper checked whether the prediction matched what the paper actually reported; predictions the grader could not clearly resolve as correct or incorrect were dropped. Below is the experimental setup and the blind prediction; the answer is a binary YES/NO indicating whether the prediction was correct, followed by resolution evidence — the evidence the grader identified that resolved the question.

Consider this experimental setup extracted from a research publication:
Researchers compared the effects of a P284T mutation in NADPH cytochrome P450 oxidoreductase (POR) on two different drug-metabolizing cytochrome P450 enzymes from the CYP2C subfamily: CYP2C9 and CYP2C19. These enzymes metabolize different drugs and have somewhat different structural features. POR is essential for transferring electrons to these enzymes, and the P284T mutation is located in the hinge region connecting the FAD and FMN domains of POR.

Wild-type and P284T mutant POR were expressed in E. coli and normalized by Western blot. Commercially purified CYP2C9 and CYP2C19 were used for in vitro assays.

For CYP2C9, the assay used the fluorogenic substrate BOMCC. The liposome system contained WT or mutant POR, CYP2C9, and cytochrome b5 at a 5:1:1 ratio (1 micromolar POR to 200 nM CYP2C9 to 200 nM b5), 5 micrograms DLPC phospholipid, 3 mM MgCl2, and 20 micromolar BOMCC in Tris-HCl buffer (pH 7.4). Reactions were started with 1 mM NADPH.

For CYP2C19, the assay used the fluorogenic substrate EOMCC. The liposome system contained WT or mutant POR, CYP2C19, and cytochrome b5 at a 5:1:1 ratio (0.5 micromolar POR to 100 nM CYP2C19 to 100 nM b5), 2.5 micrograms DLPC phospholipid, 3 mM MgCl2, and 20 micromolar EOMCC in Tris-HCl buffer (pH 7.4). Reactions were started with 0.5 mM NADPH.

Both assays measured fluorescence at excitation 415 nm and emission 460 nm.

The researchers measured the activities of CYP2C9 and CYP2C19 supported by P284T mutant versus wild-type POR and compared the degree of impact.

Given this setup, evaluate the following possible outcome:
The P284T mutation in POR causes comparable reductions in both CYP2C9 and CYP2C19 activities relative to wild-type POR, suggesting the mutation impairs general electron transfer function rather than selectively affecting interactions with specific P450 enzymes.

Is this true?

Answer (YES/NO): NO